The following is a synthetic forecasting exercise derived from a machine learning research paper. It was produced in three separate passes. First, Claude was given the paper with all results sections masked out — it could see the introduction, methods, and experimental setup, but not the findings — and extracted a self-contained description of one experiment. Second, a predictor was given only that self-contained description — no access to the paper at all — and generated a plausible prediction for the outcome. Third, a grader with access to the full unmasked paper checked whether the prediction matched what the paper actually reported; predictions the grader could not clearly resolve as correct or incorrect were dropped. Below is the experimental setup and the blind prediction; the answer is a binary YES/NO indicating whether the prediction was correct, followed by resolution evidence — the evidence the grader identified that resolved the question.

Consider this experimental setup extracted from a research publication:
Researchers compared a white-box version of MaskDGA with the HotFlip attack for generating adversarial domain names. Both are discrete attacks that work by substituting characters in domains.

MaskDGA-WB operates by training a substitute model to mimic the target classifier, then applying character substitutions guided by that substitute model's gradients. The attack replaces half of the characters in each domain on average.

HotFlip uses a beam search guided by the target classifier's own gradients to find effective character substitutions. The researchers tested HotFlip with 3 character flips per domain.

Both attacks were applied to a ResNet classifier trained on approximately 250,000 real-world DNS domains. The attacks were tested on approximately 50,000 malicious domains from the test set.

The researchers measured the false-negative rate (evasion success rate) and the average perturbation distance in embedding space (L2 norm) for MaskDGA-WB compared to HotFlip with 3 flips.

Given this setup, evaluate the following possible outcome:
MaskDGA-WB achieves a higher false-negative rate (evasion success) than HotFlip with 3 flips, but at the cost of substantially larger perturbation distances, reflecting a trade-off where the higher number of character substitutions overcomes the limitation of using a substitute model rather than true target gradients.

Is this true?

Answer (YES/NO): NO